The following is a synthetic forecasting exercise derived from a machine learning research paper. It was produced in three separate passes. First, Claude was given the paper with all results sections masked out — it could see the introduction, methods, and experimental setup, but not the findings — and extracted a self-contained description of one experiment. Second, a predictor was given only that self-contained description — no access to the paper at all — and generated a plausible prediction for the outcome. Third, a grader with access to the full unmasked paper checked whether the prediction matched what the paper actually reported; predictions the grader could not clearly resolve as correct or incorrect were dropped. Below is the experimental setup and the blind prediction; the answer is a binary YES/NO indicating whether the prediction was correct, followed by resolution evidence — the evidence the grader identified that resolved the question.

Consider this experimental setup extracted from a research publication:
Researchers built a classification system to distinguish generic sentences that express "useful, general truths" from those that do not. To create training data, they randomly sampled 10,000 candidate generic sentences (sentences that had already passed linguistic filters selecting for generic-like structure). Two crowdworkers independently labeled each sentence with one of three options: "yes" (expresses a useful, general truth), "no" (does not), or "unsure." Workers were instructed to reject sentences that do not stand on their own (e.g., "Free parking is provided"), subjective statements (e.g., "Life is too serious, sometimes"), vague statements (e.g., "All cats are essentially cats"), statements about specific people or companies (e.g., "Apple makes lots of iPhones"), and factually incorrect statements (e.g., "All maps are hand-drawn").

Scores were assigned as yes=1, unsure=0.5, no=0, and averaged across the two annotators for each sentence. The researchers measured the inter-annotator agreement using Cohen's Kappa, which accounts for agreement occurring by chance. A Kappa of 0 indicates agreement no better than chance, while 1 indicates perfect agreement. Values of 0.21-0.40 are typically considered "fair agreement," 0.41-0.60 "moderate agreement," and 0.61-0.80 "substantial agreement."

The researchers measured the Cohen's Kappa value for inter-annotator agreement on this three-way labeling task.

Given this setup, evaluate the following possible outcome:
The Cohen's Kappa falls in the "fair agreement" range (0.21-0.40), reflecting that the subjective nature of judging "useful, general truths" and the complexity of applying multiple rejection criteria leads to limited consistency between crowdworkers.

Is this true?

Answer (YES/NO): NO